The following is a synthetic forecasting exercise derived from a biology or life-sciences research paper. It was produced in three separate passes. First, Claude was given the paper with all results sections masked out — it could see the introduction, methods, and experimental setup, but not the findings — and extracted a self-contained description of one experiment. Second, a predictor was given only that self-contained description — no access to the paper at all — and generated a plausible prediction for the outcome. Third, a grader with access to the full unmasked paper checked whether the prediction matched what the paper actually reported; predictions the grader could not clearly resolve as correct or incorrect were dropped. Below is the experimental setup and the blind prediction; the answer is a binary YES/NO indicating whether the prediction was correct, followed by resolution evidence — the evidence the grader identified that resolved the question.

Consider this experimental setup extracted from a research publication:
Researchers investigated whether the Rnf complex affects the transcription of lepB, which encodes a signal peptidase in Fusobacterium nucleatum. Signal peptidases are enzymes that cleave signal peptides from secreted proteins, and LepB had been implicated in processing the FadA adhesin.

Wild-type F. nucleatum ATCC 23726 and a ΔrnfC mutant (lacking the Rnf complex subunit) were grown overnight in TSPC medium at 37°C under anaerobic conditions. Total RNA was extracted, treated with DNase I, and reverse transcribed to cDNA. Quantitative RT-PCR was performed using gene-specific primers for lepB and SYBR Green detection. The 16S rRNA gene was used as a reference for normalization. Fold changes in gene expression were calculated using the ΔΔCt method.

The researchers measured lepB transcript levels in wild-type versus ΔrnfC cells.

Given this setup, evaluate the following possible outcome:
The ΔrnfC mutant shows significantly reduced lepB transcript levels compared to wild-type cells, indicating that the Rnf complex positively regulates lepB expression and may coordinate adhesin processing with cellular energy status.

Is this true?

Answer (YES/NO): YES